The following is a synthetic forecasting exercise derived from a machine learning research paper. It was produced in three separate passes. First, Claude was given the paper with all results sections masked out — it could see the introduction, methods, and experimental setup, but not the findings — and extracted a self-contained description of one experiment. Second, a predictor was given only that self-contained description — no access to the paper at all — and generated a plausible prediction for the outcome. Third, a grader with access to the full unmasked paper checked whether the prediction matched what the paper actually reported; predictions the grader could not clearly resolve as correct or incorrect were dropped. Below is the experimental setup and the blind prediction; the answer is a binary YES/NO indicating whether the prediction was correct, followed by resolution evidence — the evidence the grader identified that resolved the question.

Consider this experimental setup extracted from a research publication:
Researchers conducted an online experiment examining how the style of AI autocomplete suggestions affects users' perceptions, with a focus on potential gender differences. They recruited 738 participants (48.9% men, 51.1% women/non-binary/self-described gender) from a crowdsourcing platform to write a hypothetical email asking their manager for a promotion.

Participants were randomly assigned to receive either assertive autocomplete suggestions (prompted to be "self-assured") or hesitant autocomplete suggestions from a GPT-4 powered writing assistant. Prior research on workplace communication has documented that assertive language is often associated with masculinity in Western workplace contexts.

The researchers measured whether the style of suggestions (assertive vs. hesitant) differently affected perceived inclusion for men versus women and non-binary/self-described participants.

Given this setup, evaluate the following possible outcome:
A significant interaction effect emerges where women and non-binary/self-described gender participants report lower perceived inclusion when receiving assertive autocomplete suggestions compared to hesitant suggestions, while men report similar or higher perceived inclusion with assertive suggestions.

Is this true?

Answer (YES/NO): NO